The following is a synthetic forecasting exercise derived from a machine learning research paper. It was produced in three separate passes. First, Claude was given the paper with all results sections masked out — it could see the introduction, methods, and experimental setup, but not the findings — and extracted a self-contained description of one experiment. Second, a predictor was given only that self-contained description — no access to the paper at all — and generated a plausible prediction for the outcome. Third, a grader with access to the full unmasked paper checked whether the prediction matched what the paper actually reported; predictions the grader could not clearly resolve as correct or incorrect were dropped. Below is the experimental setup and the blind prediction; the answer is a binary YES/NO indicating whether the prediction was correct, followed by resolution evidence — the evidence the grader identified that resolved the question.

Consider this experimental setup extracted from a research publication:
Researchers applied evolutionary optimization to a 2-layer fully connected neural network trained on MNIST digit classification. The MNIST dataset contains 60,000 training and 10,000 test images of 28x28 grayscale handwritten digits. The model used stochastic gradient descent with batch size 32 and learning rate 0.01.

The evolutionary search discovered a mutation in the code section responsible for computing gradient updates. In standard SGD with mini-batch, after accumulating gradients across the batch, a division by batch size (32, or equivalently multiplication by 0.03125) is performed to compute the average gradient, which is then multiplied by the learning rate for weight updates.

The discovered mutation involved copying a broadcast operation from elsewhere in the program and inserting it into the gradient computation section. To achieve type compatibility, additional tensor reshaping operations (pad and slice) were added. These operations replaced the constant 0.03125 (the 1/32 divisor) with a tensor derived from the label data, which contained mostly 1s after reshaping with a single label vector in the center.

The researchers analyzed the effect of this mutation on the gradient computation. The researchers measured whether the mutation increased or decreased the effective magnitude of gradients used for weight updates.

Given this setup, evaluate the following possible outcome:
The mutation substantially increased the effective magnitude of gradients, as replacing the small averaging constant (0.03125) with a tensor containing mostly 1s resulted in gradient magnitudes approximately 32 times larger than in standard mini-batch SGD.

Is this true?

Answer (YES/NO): NO